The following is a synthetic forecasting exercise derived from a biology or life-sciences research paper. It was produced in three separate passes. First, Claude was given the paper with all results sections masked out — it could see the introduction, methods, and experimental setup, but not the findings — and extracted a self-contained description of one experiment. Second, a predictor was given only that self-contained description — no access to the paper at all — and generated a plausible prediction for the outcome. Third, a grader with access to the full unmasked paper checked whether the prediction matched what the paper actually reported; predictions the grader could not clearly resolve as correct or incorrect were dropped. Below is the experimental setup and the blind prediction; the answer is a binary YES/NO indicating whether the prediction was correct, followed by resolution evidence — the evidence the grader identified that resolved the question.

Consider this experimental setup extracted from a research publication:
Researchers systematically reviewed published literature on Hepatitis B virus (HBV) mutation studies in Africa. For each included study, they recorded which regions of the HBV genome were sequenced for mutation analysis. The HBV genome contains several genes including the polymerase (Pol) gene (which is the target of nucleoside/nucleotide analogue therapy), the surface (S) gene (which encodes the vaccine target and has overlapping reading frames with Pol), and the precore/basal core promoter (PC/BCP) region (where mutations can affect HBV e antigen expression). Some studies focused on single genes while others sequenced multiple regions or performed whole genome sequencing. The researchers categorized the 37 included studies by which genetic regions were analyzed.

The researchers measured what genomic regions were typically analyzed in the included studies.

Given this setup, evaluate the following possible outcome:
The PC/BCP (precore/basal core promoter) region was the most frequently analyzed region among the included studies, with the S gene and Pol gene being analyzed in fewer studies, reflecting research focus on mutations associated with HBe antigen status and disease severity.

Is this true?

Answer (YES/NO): NO